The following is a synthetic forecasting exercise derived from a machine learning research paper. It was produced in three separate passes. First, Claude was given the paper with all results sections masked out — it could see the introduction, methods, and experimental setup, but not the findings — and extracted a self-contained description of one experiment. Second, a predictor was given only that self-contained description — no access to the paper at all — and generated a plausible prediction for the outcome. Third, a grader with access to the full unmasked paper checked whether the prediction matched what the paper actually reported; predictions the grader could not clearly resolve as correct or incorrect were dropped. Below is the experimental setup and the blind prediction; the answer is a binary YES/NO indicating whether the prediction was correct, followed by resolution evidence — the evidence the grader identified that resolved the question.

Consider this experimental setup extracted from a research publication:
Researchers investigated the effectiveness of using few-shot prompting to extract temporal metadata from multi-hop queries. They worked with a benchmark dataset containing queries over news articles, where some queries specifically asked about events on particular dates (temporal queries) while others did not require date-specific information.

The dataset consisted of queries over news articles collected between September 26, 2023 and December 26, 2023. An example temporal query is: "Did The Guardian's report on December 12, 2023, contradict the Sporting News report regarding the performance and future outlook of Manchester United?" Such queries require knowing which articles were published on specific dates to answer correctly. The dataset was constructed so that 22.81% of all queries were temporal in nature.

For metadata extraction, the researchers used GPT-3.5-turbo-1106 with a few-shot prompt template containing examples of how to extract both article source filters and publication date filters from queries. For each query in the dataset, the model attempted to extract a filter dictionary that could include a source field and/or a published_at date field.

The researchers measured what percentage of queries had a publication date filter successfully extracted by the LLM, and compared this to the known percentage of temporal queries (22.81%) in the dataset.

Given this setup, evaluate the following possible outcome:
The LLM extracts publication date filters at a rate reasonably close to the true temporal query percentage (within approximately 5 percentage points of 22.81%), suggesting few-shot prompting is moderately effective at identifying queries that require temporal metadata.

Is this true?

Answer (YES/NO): NO